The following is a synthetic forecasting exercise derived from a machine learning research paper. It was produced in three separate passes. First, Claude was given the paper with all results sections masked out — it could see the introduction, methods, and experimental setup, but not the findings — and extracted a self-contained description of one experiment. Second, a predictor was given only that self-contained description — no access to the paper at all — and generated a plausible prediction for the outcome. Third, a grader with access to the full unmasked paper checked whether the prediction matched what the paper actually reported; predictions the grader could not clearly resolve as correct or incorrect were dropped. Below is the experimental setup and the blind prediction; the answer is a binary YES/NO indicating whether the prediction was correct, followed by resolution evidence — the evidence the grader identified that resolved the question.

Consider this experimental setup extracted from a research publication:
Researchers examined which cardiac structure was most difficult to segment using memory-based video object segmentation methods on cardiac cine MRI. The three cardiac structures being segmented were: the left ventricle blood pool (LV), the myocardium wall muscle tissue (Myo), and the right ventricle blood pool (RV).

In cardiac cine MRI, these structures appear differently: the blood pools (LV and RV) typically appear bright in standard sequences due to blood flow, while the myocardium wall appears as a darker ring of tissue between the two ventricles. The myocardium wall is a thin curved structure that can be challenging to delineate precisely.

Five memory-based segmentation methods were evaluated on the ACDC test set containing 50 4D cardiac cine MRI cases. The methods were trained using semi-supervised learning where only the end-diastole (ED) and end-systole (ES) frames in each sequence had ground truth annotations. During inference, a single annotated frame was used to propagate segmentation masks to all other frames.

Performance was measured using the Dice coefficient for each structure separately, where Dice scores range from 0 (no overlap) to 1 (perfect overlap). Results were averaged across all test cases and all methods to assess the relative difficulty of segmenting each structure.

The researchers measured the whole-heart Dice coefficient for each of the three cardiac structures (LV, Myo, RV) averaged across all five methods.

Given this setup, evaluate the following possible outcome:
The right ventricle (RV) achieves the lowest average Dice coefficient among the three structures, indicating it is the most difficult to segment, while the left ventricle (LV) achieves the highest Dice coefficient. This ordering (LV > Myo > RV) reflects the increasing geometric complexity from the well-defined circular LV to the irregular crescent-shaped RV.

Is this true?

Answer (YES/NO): NO